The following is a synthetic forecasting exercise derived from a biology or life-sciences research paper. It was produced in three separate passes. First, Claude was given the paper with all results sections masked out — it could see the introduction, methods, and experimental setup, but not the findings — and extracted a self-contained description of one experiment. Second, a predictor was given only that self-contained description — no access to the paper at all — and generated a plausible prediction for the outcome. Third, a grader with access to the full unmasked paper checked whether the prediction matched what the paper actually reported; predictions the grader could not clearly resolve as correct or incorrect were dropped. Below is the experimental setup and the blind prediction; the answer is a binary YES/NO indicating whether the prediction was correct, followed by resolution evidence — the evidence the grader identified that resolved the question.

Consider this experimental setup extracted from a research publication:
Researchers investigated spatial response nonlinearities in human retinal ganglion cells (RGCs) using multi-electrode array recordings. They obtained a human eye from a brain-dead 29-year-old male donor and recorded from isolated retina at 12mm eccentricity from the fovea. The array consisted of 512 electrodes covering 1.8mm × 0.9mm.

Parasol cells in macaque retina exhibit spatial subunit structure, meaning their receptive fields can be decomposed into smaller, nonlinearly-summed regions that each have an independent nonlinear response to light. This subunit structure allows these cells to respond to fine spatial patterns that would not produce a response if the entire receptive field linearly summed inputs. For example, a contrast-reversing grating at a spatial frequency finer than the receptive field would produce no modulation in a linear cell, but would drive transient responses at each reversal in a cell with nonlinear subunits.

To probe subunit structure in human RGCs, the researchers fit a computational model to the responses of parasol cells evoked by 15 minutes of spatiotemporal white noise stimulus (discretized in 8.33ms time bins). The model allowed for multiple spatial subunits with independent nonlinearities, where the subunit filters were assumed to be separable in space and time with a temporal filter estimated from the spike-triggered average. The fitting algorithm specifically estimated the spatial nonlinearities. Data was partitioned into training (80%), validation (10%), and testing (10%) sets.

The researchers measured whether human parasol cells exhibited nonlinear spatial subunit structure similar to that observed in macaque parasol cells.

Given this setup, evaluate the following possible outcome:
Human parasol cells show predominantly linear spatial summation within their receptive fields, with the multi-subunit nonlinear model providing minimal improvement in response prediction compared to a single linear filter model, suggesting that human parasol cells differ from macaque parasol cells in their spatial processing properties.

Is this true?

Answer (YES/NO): NO